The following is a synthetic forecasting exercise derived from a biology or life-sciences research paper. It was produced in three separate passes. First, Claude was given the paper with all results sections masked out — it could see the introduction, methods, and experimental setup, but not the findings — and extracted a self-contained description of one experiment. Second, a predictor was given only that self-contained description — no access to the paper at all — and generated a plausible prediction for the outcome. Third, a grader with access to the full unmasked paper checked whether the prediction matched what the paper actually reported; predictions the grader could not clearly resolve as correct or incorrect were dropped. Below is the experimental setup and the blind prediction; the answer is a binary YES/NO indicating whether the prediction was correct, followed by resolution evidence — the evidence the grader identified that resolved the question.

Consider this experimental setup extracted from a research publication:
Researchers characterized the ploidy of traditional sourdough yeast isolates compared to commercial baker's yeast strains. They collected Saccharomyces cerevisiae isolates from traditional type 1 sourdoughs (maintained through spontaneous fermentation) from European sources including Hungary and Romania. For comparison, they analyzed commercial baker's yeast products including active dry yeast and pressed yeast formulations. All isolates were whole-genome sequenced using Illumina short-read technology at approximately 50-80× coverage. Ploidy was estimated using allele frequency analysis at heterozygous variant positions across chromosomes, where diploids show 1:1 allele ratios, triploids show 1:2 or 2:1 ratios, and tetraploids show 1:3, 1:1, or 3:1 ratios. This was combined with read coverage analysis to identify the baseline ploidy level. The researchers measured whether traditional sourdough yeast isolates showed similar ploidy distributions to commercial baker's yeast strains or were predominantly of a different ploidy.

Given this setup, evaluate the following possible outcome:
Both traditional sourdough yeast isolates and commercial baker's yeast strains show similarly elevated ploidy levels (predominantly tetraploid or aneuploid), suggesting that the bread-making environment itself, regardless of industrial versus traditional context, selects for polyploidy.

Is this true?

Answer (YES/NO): NO